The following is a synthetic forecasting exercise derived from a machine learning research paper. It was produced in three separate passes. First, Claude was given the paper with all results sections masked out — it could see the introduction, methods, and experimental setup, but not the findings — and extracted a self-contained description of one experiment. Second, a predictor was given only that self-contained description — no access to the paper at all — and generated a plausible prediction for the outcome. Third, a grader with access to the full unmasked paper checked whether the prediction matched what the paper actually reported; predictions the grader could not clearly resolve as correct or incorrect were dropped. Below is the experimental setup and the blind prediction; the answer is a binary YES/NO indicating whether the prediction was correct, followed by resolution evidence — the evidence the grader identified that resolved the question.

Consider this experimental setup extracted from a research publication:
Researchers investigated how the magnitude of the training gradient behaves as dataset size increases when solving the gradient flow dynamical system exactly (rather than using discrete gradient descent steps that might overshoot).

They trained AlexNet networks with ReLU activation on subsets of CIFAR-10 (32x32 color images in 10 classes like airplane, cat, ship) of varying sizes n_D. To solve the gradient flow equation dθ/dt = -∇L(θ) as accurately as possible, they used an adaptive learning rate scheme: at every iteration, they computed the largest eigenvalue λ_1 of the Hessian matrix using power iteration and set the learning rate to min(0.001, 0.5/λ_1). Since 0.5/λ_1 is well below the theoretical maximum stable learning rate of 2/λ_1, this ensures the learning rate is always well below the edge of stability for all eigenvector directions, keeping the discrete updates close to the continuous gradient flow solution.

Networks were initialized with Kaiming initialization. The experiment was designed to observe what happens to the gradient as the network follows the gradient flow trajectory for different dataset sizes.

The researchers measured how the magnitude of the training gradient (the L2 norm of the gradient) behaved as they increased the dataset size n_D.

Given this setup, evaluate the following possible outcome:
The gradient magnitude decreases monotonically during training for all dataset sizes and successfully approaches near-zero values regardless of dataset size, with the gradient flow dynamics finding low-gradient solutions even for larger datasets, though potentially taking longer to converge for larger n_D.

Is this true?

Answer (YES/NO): NO